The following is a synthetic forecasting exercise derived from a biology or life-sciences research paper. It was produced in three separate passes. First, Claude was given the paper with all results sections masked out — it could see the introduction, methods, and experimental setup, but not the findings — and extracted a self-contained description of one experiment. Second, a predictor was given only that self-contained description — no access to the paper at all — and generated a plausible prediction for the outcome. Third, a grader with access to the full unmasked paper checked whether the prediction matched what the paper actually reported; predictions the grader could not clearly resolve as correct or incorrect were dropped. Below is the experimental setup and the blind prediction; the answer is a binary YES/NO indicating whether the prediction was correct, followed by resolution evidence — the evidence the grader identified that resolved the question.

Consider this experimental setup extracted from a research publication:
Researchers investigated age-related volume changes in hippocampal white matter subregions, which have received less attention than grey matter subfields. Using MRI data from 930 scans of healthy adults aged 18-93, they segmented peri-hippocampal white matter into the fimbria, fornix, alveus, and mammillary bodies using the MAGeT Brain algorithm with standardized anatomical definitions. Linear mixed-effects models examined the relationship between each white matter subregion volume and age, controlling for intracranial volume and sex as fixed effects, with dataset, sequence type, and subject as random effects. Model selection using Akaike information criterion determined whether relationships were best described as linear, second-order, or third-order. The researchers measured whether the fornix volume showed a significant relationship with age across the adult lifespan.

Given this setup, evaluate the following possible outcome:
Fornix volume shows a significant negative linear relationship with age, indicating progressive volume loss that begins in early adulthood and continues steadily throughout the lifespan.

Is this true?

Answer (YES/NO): NO